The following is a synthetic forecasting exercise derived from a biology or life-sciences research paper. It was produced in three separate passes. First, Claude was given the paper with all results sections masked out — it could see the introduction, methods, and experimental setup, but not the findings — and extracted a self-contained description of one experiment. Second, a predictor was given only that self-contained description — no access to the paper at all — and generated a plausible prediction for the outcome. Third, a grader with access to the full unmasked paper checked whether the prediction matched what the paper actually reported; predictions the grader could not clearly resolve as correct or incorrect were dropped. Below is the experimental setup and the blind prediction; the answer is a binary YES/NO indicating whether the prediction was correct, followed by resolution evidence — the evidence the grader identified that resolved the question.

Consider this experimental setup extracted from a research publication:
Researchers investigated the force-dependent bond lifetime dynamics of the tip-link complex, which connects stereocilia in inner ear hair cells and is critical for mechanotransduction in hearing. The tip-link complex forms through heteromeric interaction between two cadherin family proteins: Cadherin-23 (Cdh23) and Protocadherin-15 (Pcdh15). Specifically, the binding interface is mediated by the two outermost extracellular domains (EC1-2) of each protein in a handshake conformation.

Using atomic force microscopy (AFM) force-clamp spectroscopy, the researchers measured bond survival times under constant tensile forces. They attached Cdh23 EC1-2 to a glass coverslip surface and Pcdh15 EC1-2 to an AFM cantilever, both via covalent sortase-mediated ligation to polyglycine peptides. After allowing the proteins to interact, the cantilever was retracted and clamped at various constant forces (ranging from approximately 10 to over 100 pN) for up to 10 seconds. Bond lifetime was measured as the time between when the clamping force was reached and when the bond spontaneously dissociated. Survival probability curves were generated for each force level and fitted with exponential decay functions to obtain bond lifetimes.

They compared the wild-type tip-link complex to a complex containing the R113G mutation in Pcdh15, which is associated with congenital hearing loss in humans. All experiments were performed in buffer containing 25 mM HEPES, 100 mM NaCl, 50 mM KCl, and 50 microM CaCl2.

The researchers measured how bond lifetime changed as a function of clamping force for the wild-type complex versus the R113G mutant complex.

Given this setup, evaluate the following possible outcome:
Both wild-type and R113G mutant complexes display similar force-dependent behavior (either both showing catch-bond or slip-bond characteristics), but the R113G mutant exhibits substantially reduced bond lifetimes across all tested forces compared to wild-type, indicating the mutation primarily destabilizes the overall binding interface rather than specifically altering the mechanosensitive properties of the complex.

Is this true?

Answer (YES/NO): NO